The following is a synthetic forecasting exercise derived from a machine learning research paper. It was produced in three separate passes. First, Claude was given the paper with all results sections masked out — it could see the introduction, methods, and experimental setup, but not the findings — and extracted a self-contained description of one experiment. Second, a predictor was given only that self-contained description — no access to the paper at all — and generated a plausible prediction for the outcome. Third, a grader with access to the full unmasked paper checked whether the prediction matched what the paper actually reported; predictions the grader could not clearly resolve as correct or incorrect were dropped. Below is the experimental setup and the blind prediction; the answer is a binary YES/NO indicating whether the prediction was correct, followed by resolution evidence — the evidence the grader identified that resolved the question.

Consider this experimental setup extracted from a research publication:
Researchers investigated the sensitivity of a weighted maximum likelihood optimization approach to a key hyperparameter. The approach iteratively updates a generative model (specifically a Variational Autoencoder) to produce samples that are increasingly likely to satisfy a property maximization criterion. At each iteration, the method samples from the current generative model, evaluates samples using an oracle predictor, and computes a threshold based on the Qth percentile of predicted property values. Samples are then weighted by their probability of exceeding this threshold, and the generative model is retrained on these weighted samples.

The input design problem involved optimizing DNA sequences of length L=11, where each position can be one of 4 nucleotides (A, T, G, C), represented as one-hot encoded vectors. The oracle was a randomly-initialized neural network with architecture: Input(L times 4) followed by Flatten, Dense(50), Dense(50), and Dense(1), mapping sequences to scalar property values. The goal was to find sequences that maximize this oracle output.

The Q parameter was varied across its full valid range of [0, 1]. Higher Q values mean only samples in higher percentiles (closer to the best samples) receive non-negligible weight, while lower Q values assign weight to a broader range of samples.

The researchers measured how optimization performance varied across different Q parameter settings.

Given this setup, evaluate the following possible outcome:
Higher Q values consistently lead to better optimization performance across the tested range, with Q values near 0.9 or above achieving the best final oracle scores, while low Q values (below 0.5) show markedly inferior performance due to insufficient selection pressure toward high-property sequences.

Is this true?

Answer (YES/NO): NO